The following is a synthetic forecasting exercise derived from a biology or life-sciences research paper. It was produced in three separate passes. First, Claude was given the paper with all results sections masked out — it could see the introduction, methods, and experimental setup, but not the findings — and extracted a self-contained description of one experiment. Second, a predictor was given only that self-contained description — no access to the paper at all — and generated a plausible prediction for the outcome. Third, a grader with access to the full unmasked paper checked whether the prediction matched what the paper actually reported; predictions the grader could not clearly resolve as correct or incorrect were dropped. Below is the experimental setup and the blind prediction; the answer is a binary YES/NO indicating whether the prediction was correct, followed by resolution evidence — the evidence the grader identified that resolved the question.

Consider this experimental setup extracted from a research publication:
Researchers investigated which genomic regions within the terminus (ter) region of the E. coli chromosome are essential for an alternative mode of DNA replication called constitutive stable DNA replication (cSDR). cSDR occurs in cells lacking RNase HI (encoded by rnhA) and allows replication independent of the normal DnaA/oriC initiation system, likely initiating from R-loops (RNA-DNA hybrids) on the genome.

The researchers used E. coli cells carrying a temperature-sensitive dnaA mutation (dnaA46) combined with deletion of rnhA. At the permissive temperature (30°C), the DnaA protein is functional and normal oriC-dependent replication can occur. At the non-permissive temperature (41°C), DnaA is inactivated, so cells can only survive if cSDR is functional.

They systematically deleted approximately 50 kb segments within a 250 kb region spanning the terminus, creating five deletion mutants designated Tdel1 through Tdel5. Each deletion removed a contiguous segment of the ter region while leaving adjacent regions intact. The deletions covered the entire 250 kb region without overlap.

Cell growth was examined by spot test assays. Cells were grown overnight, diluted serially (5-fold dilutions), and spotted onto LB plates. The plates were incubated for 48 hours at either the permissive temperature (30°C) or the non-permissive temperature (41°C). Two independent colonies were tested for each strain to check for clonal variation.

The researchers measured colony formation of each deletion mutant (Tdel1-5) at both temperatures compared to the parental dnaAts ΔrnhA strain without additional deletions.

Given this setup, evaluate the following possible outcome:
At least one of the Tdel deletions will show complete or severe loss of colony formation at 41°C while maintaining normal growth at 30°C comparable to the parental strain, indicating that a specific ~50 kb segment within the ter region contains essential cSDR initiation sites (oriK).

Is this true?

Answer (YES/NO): NO